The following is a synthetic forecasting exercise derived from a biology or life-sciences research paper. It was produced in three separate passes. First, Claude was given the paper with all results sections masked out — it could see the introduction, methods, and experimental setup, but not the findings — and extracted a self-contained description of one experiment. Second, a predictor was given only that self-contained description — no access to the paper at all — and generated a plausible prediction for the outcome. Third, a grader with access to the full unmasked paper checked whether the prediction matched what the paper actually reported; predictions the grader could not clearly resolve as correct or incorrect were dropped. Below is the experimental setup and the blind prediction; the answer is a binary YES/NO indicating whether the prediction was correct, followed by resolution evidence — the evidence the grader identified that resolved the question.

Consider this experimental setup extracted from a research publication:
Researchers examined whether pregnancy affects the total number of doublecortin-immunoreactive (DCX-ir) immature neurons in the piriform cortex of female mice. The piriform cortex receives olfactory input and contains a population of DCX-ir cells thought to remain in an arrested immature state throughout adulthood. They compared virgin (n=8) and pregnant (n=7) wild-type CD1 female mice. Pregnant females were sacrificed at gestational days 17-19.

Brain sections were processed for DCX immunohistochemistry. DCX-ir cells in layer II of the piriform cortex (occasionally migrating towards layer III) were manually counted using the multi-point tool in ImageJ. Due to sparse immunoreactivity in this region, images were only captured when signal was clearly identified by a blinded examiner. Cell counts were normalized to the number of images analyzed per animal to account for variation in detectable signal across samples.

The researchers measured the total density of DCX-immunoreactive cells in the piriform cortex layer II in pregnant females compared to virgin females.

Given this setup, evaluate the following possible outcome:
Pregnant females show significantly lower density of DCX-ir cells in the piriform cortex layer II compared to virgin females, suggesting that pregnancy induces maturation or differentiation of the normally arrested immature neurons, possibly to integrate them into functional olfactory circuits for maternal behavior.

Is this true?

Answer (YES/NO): NO